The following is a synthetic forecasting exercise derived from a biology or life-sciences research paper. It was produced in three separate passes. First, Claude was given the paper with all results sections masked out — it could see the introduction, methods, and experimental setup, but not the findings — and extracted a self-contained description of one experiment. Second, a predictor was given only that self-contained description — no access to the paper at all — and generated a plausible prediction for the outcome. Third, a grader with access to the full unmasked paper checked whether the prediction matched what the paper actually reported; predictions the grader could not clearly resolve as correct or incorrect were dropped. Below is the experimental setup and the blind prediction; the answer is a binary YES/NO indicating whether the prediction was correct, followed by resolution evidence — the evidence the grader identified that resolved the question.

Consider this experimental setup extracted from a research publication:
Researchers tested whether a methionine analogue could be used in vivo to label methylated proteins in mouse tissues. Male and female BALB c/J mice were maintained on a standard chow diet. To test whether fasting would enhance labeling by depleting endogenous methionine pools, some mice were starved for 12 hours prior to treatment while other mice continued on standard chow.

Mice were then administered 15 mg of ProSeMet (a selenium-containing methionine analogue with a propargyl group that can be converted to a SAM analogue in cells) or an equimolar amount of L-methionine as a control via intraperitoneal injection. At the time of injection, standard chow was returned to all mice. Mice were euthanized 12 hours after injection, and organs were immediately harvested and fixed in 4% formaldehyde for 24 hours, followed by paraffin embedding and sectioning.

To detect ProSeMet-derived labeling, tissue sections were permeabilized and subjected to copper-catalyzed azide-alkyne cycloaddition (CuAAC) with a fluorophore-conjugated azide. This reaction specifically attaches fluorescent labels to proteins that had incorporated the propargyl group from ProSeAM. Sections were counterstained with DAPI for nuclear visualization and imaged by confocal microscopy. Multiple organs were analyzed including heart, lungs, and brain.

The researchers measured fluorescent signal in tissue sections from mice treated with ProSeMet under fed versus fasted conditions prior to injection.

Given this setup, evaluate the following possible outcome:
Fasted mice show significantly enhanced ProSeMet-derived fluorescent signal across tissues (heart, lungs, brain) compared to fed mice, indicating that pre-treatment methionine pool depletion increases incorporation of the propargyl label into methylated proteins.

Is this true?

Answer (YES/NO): NO